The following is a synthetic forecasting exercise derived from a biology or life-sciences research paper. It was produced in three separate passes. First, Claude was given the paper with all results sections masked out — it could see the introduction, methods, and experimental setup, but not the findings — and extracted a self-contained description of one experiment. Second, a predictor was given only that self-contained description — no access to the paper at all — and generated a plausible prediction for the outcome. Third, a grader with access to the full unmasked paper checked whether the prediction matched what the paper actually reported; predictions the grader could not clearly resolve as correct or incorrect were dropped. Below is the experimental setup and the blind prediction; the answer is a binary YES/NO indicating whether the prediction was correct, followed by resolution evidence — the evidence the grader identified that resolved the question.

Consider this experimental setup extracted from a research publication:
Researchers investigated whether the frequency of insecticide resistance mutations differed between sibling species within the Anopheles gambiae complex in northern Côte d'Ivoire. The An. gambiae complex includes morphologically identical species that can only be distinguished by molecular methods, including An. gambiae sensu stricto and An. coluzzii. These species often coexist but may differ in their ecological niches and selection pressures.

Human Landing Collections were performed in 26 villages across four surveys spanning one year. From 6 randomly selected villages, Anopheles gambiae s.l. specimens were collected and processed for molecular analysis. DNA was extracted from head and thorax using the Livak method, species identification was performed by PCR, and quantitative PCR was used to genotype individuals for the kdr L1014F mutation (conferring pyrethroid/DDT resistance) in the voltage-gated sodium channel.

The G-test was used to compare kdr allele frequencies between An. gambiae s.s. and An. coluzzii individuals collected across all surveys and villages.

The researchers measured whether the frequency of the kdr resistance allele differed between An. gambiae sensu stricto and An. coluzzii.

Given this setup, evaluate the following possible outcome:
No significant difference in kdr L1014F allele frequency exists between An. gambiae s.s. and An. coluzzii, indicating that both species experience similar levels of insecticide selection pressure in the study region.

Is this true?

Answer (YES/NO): NO